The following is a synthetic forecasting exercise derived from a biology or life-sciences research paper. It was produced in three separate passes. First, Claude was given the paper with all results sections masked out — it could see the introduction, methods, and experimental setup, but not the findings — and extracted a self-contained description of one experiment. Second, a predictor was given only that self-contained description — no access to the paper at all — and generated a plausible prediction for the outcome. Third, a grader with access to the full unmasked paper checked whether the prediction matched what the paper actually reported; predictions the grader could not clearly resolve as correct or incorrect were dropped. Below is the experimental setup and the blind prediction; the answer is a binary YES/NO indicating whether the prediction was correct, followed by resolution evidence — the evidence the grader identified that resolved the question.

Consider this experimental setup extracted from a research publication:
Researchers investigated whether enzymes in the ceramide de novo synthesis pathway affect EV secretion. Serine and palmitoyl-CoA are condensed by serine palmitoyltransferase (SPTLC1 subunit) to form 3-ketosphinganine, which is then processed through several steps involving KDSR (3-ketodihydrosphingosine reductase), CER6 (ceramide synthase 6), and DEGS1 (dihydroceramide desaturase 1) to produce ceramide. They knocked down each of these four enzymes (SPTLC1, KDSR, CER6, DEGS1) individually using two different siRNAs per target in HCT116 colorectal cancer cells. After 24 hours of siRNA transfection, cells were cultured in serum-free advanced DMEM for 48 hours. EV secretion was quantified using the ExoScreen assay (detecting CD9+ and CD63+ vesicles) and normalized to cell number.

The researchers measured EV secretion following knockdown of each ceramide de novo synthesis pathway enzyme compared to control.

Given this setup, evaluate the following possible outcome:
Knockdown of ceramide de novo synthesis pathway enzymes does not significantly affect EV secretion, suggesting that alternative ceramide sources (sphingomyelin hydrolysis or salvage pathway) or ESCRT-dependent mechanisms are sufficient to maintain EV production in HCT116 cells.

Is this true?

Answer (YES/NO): NO